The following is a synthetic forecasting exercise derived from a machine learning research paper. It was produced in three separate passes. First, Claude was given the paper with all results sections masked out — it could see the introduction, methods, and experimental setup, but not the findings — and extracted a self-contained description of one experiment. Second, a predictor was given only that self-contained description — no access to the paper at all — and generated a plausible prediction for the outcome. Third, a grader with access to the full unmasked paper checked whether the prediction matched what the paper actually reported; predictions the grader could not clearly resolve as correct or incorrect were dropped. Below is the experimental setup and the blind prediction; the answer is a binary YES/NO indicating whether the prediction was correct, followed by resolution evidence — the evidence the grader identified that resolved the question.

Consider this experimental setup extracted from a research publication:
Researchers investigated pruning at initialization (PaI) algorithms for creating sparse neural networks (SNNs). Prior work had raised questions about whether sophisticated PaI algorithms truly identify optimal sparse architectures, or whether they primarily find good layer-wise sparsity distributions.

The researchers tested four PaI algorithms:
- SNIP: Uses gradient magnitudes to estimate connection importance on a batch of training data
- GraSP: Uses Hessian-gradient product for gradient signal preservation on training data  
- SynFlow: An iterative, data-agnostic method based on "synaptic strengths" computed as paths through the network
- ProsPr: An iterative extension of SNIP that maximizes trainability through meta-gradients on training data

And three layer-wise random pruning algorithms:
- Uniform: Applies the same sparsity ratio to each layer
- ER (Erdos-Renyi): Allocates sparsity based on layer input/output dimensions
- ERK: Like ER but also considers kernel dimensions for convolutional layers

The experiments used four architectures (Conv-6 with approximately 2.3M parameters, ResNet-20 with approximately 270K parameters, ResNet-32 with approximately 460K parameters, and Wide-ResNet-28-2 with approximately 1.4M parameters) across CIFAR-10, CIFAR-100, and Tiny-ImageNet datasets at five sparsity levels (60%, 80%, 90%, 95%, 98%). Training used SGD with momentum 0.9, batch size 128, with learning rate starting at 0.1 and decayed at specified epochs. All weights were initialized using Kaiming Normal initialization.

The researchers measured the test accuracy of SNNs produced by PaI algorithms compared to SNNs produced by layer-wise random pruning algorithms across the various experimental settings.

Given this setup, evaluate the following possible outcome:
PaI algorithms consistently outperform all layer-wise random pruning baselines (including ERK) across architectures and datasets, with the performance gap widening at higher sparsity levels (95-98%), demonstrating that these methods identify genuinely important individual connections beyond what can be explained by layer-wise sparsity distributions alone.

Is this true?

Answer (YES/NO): NO